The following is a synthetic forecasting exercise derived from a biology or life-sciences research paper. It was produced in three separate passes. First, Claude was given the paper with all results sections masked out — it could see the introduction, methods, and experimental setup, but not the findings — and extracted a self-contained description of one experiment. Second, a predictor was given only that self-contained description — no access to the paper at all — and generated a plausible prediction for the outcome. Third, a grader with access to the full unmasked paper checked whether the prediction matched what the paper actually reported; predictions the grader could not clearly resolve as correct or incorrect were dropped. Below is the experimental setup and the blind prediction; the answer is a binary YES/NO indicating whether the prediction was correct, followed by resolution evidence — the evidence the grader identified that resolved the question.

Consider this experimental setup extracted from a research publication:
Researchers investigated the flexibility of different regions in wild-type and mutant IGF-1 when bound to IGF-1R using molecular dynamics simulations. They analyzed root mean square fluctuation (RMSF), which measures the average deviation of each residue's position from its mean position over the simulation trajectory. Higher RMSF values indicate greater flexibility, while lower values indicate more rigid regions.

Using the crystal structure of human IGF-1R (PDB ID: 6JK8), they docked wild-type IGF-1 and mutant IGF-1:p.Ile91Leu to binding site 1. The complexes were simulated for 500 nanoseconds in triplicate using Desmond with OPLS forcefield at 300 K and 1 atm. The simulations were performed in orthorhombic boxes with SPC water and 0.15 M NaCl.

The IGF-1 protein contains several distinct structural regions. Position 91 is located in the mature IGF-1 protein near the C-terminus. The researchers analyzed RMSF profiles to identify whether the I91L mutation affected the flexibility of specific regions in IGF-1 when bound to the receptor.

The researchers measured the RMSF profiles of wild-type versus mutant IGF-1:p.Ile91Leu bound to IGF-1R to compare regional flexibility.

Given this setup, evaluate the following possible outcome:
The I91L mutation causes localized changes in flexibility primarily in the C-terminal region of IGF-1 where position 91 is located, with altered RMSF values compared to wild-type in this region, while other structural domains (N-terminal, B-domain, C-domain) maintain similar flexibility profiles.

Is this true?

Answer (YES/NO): NO